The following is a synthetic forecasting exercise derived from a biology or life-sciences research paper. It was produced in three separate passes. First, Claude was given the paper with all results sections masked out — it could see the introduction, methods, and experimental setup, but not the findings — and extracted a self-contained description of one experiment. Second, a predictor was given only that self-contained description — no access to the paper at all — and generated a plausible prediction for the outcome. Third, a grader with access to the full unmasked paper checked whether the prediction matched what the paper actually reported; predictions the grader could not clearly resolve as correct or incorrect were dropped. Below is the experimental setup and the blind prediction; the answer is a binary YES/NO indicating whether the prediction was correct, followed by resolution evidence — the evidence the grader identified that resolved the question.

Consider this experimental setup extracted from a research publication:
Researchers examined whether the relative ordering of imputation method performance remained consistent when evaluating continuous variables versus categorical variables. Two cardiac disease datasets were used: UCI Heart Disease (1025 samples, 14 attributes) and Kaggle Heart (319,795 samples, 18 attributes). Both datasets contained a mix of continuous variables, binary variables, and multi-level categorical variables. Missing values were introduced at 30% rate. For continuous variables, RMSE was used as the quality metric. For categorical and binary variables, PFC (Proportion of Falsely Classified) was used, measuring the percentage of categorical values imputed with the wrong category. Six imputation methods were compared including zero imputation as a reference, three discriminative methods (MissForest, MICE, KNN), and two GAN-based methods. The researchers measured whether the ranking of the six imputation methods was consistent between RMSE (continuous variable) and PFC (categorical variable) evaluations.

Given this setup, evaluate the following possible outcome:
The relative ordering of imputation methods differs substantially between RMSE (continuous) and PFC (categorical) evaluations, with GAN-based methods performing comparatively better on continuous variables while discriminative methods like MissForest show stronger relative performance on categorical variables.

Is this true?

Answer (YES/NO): NO